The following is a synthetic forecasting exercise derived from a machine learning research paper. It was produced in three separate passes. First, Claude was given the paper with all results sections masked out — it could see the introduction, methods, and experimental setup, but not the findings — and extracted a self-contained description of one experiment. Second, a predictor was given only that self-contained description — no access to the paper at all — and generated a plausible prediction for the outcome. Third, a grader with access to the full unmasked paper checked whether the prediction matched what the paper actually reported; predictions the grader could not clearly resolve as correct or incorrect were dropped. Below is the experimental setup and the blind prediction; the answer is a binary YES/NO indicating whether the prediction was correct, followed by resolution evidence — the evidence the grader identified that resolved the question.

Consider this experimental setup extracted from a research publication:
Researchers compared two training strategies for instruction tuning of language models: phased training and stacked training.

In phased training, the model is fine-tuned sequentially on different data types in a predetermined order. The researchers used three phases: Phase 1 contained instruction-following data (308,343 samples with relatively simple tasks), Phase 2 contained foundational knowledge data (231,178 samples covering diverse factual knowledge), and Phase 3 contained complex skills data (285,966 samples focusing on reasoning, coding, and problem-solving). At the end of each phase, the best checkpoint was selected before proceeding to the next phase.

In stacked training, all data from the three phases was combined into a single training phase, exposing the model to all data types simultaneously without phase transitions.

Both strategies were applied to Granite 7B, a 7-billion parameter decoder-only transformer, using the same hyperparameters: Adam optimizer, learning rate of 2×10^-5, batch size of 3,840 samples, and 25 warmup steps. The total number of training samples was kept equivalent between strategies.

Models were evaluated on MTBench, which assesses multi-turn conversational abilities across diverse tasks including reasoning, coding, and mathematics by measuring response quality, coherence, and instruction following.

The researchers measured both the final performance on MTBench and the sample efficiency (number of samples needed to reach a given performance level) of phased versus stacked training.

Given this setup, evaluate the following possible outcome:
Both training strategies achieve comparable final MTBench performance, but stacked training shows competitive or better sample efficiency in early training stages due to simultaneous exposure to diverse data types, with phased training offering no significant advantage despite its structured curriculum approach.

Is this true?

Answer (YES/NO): YES